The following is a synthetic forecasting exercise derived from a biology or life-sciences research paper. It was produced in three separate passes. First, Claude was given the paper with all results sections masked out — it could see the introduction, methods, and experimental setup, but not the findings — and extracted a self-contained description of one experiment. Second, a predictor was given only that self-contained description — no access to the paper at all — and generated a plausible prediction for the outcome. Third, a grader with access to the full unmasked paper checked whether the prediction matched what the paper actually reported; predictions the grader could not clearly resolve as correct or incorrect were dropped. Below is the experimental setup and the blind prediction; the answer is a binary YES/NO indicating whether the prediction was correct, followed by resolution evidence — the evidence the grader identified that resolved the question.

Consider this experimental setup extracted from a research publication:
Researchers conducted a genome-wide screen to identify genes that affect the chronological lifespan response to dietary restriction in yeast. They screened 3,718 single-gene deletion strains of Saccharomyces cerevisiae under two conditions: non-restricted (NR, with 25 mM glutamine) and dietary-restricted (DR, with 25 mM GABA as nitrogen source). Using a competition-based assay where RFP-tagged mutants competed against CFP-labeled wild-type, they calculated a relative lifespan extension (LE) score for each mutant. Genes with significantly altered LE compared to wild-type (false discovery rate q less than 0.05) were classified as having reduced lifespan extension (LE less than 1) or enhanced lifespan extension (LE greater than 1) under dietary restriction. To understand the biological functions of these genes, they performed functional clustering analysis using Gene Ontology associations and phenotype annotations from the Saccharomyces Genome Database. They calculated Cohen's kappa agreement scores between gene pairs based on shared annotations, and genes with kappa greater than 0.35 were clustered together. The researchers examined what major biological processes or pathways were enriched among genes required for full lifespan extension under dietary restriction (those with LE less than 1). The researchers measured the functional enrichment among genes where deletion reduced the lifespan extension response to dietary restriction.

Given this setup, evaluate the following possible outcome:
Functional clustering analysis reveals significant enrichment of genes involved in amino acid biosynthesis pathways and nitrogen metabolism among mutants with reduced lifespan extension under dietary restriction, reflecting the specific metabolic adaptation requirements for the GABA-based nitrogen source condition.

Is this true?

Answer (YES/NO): NO